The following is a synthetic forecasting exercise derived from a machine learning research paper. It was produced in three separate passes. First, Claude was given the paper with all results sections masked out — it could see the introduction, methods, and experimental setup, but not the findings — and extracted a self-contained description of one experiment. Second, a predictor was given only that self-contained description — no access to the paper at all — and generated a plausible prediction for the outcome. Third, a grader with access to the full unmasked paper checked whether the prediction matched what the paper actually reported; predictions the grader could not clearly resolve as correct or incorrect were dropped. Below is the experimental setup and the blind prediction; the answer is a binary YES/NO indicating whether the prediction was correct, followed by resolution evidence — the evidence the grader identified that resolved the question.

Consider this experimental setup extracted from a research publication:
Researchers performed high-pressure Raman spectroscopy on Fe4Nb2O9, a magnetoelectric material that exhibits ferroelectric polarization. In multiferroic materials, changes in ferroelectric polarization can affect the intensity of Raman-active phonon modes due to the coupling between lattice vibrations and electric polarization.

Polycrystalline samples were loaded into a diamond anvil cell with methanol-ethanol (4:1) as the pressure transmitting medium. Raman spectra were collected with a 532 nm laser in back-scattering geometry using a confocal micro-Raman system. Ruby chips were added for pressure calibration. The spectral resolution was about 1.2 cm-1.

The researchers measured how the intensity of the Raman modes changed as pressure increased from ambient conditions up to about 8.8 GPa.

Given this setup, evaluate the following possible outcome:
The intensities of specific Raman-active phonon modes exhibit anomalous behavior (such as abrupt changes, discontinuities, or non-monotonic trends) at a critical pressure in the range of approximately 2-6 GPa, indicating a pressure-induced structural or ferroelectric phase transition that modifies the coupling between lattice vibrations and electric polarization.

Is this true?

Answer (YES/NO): NO